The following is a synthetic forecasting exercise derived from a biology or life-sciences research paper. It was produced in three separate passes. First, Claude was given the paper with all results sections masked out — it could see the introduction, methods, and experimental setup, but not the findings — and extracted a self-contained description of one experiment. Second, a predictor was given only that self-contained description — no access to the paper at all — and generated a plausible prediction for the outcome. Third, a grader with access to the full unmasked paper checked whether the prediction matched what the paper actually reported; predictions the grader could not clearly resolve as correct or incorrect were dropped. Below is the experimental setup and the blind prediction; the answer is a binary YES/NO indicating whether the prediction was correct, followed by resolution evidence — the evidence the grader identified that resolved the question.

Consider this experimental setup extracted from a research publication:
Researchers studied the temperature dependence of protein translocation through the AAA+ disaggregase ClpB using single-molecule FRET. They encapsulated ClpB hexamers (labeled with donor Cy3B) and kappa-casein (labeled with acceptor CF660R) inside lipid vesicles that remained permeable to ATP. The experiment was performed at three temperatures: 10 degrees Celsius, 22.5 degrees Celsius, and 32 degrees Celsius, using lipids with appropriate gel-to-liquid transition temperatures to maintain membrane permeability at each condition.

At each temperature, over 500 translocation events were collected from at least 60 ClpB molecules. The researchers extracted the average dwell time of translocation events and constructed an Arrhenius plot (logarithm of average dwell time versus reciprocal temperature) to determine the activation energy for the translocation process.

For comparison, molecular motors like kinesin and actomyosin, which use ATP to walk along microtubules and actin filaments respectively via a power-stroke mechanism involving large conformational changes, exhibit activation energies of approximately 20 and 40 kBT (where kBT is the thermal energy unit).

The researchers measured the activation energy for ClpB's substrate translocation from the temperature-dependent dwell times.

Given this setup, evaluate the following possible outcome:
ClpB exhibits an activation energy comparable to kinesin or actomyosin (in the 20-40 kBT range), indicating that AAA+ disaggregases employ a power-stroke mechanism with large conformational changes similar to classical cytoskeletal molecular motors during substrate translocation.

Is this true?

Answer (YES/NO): NO